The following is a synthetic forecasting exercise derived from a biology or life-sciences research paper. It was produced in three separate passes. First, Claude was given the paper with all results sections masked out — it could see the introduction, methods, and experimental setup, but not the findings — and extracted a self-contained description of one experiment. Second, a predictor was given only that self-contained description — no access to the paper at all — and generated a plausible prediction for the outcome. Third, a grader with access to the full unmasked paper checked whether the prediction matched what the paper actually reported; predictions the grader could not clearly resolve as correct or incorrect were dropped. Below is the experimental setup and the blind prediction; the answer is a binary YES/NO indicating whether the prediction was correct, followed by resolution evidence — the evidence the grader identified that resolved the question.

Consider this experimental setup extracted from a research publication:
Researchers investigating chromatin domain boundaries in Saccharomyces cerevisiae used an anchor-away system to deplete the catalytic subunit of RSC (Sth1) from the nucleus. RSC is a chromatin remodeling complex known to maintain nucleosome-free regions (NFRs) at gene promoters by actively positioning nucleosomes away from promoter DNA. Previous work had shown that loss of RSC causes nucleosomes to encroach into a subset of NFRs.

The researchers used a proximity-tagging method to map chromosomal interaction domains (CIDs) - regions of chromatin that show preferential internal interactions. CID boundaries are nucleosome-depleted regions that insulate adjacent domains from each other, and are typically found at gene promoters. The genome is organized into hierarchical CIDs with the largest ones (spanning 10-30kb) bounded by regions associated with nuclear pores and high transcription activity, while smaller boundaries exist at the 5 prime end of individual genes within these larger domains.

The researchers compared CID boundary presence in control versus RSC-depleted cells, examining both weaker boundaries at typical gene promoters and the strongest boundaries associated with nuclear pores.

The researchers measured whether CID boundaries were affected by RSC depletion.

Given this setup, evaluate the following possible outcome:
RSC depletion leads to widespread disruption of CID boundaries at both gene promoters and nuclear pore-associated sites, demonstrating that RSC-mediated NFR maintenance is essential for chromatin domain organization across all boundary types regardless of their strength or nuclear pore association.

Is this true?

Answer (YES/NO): NO